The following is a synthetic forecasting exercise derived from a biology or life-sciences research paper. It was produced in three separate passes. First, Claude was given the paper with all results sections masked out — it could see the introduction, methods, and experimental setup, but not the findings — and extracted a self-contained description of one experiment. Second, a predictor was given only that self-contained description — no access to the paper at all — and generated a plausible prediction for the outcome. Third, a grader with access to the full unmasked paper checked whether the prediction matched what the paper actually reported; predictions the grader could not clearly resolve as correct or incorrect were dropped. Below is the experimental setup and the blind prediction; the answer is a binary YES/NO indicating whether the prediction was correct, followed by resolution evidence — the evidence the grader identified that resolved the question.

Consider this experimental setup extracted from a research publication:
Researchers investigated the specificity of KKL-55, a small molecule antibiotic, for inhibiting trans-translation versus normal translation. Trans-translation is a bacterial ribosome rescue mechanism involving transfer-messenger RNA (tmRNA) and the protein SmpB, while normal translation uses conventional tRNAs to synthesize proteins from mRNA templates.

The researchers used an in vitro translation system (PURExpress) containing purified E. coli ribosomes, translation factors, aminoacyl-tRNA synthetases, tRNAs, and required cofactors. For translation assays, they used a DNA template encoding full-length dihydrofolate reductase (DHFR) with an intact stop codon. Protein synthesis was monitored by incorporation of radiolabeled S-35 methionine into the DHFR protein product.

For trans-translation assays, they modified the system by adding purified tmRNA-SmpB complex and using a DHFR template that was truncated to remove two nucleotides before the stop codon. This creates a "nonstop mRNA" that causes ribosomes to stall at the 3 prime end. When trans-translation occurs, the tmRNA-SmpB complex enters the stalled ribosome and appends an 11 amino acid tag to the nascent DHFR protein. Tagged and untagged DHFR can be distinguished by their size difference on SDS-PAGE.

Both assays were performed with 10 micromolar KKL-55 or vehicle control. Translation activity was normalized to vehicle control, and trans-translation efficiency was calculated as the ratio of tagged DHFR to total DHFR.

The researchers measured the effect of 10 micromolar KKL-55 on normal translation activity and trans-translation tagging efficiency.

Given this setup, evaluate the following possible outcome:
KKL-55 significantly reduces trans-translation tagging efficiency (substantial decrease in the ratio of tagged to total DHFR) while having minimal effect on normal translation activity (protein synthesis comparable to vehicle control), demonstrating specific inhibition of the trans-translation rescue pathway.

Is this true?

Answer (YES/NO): YES